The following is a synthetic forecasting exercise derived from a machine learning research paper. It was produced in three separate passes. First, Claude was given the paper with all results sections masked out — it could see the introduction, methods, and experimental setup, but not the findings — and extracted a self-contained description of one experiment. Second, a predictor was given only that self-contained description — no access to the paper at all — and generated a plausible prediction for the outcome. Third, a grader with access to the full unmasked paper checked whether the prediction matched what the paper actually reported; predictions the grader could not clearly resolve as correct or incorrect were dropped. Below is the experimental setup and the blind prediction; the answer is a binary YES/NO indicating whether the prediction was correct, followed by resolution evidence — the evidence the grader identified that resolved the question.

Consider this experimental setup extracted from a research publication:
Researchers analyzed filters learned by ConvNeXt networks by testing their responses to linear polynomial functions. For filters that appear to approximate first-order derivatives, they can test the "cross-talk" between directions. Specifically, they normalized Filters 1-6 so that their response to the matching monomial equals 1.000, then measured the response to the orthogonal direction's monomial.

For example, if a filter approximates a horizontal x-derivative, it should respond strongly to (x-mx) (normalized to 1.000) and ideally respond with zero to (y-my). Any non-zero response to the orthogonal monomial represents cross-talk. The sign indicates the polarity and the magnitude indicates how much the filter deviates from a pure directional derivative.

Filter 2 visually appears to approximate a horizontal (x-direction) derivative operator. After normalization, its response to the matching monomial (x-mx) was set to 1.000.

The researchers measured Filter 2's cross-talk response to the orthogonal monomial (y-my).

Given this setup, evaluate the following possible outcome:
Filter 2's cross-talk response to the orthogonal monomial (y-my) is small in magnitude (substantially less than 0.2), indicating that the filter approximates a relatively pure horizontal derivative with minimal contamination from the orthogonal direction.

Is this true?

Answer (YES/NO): NO